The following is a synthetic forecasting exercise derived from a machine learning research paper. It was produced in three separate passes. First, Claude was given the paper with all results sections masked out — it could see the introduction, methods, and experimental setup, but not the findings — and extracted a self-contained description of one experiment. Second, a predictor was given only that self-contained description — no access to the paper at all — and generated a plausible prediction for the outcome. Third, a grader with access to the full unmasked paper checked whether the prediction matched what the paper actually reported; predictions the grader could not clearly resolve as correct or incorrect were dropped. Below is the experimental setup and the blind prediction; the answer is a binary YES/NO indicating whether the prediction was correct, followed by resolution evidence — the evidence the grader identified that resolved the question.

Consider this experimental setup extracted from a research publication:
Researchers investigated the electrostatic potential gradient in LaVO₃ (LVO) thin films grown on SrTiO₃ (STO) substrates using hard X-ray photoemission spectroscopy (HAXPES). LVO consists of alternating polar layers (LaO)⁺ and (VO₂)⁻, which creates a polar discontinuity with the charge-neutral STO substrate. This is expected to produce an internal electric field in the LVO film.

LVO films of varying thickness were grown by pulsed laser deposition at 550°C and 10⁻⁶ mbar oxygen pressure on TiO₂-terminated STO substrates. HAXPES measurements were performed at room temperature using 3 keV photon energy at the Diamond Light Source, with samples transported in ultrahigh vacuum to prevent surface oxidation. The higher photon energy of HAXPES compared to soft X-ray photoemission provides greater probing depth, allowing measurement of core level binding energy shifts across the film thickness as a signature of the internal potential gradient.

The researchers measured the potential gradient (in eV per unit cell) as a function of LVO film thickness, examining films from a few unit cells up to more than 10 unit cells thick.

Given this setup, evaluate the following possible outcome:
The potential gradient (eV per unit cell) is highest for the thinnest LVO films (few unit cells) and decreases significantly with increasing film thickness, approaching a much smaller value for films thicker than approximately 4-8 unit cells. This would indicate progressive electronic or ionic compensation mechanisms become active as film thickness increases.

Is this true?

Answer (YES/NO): NO